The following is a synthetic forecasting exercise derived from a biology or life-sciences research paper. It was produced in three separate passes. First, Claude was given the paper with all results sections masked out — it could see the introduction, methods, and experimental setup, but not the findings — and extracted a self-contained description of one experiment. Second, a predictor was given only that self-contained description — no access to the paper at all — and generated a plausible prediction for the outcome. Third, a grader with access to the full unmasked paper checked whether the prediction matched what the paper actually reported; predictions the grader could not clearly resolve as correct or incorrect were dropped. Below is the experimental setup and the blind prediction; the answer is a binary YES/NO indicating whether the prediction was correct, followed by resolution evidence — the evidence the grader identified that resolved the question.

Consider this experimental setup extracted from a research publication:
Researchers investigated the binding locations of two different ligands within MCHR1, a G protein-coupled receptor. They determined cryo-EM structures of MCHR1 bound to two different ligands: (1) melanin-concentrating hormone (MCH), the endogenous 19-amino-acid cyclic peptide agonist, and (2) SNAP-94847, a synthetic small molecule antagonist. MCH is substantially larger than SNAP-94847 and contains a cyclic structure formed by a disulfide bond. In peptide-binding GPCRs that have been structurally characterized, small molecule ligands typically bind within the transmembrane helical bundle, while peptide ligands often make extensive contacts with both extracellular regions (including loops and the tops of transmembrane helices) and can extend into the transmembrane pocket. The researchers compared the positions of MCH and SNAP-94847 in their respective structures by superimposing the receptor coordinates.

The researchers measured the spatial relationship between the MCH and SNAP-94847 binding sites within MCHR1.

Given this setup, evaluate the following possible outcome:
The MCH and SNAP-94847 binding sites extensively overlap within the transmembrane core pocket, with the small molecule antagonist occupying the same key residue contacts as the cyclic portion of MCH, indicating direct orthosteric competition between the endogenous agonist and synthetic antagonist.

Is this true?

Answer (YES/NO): NO